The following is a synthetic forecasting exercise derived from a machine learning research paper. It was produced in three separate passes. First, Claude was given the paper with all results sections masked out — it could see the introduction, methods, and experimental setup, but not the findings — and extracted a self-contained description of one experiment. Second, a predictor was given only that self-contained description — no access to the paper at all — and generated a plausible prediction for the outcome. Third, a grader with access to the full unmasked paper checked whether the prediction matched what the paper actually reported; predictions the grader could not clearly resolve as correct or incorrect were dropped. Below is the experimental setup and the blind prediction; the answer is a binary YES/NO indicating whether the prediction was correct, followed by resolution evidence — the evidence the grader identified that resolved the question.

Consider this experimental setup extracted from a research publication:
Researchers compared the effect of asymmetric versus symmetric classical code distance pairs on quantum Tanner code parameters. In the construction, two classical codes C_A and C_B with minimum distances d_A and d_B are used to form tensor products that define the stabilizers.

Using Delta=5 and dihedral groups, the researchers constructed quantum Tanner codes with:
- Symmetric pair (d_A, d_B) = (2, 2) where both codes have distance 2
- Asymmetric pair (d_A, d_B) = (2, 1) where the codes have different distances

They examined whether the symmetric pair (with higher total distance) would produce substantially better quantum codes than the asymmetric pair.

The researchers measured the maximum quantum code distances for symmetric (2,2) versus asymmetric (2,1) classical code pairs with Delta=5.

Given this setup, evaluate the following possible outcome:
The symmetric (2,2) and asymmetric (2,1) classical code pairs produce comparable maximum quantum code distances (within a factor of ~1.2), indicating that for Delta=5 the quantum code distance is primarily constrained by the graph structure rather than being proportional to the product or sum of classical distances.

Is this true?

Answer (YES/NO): NO